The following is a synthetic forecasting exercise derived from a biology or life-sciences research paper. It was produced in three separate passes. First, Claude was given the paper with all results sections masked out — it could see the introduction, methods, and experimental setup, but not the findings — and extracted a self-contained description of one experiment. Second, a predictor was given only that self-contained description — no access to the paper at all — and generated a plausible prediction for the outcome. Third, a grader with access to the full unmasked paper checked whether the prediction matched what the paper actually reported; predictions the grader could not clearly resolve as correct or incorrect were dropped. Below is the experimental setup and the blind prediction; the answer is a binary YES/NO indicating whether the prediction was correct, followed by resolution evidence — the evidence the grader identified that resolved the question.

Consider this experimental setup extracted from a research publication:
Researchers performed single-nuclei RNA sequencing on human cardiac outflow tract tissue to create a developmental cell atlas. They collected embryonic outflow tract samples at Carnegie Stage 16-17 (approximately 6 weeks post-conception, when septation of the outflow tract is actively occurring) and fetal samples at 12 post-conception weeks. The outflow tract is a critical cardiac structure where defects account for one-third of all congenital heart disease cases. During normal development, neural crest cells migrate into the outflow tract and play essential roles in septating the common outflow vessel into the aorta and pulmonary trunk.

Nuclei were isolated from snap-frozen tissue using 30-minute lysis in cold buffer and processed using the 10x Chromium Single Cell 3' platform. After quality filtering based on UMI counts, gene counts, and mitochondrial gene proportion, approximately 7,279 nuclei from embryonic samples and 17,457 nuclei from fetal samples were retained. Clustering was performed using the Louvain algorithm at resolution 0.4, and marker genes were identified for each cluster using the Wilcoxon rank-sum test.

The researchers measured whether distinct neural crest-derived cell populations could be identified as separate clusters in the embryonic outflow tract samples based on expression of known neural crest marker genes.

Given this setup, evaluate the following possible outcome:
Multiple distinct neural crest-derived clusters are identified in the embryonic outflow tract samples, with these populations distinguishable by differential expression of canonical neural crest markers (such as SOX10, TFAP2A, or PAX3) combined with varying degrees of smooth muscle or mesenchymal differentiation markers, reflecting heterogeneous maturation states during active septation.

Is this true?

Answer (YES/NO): NO